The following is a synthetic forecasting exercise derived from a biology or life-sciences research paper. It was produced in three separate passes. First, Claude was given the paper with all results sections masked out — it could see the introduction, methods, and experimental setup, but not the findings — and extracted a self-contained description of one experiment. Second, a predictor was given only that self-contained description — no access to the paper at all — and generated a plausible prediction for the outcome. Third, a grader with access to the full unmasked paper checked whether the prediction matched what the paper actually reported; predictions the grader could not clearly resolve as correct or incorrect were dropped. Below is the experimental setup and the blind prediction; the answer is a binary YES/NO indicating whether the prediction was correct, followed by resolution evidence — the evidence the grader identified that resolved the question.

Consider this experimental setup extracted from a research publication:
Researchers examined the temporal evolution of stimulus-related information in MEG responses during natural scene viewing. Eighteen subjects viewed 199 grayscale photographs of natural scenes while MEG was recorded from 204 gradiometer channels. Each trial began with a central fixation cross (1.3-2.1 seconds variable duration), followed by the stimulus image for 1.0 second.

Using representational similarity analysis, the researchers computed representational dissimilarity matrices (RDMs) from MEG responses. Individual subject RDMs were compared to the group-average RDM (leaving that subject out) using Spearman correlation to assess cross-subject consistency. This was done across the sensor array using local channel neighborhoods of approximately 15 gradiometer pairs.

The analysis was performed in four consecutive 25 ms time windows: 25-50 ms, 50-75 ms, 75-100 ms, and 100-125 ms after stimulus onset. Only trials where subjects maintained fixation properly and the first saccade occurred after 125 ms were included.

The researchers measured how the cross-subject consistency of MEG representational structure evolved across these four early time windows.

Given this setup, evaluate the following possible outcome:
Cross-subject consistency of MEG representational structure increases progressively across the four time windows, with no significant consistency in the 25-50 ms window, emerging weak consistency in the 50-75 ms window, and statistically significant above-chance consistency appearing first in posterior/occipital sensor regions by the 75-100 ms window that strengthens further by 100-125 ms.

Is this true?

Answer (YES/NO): NO